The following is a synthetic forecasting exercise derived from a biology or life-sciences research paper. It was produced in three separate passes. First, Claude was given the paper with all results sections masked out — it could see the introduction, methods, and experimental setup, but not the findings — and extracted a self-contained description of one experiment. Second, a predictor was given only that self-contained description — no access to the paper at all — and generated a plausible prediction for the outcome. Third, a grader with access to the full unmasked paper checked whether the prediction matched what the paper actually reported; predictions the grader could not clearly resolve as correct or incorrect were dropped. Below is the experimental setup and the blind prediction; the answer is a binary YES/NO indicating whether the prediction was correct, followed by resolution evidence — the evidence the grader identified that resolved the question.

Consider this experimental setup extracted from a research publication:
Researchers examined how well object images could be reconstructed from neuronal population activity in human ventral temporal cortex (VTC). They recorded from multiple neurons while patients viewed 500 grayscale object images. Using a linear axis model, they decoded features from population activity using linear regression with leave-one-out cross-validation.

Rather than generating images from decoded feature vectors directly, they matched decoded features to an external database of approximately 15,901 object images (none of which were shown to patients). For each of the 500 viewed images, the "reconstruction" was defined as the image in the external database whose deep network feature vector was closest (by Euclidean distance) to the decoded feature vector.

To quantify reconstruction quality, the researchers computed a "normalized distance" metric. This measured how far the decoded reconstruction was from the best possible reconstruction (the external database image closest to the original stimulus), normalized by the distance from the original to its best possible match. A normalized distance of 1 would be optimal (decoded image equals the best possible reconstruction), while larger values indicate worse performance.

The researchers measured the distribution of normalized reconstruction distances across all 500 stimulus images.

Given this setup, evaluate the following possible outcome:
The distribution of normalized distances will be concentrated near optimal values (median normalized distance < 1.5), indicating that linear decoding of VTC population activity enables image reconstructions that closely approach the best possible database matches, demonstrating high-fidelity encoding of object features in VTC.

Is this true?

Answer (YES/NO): NO